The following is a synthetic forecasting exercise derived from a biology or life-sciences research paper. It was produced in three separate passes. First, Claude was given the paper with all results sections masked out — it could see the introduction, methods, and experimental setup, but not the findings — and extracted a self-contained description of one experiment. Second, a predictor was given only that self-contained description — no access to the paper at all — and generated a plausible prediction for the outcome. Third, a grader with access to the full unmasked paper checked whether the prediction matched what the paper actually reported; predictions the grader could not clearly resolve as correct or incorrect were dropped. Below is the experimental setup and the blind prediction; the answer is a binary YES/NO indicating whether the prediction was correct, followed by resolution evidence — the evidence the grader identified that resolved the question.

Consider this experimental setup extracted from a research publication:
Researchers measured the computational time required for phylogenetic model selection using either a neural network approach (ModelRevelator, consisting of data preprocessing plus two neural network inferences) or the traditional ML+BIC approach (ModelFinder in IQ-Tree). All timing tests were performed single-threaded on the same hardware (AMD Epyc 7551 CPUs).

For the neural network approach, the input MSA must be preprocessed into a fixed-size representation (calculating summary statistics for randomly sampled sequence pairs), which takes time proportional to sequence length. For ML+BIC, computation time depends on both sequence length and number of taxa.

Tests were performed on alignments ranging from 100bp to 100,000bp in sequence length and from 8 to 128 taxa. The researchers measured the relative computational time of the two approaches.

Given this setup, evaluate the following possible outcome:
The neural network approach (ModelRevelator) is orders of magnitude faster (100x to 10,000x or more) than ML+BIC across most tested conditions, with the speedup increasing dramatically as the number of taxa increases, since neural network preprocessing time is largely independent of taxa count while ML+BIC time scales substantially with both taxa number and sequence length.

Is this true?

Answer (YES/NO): NO